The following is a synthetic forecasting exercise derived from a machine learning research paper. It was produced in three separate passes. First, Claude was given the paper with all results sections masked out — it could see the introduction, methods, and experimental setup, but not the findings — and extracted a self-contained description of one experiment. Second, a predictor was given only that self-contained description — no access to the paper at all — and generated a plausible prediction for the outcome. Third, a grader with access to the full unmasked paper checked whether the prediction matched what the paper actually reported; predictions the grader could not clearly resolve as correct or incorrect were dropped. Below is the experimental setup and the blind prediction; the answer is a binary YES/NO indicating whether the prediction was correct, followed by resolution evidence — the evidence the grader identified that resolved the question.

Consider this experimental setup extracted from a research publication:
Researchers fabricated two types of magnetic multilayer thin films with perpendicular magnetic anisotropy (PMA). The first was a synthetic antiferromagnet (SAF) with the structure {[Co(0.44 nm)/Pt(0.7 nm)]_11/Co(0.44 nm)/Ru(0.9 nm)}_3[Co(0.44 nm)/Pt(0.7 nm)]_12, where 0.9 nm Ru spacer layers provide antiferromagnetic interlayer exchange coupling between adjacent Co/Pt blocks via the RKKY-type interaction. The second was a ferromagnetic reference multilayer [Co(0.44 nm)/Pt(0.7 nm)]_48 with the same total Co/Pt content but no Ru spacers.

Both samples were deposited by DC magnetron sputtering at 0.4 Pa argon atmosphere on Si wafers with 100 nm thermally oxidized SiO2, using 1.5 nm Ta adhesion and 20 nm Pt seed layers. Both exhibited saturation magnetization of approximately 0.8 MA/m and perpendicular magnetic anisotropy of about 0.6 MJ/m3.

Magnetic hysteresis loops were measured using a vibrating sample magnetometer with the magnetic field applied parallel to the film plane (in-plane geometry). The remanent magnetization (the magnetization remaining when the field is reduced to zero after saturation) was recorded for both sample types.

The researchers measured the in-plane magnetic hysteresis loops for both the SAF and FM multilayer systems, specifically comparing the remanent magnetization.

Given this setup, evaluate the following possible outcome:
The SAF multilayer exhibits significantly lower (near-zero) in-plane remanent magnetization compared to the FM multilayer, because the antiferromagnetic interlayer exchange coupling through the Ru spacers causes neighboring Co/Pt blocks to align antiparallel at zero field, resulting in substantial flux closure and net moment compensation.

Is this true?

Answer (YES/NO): YES